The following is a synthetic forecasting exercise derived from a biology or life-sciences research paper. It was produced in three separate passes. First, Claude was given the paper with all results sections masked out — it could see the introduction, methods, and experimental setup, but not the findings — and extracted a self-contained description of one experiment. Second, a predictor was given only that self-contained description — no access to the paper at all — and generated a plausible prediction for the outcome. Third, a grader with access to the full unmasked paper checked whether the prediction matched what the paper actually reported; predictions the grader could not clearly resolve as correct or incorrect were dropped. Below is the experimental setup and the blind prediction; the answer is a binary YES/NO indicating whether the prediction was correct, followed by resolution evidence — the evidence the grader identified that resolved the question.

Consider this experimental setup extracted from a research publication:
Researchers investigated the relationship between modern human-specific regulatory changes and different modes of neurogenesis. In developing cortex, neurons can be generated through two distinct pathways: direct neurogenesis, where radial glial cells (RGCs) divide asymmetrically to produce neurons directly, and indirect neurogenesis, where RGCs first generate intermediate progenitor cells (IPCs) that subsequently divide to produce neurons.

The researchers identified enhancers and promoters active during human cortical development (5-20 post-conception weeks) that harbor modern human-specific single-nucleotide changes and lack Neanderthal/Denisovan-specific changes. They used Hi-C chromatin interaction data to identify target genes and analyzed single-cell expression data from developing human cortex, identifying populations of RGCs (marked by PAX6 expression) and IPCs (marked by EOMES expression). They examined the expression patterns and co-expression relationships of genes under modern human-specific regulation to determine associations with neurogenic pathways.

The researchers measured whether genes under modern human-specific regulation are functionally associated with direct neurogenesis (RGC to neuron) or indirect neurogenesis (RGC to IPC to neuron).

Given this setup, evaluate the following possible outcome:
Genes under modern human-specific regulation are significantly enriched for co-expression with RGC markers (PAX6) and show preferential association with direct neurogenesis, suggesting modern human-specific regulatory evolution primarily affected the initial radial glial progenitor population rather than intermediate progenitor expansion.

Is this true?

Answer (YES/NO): NO